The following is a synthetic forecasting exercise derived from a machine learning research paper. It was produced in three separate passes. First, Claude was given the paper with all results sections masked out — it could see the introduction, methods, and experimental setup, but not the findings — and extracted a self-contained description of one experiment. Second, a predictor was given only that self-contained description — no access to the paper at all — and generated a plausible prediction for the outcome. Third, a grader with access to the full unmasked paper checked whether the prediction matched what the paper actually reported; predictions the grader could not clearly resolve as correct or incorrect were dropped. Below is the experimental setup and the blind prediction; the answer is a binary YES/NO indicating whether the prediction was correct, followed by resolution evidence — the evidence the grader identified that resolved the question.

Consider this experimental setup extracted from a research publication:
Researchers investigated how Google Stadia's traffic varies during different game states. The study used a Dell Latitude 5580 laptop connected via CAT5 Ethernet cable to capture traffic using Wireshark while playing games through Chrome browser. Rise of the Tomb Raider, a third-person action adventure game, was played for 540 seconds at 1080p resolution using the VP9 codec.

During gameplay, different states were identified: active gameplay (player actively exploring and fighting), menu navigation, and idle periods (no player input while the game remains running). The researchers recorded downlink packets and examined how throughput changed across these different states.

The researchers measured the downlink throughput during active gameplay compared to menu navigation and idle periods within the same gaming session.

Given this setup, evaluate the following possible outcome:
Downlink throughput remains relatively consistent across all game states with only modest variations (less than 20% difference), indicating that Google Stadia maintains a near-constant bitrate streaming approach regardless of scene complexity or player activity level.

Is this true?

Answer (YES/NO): NO